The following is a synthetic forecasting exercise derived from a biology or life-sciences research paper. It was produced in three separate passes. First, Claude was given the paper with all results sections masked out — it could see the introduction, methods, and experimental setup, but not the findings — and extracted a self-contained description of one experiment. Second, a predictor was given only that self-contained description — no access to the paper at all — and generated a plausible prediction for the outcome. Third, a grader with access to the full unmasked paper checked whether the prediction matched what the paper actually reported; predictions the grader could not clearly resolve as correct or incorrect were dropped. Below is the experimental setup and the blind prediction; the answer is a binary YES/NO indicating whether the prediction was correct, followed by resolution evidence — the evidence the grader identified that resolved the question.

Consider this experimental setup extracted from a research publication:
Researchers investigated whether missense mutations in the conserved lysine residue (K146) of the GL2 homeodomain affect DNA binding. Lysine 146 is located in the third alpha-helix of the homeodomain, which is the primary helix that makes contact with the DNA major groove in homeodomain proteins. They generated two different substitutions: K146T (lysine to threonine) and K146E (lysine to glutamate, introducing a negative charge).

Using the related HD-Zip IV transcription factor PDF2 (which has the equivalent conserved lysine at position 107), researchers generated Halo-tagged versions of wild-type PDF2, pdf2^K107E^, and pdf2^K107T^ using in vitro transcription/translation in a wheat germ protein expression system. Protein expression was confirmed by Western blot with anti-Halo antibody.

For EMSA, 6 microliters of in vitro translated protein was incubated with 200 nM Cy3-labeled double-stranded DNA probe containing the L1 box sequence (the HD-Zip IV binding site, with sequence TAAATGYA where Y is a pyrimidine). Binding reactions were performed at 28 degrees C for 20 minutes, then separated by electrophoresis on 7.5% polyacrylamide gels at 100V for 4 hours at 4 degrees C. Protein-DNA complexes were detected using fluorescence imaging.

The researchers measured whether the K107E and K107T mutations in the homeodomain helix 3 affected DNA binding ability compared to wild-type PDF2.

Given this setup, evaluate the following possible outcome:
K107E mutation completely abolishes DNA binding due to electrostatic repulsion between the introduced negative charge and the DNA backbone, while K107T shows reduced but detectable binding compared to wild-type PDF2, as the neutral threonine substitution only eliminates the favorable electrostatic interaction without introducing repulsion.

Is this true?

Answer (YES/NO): YES